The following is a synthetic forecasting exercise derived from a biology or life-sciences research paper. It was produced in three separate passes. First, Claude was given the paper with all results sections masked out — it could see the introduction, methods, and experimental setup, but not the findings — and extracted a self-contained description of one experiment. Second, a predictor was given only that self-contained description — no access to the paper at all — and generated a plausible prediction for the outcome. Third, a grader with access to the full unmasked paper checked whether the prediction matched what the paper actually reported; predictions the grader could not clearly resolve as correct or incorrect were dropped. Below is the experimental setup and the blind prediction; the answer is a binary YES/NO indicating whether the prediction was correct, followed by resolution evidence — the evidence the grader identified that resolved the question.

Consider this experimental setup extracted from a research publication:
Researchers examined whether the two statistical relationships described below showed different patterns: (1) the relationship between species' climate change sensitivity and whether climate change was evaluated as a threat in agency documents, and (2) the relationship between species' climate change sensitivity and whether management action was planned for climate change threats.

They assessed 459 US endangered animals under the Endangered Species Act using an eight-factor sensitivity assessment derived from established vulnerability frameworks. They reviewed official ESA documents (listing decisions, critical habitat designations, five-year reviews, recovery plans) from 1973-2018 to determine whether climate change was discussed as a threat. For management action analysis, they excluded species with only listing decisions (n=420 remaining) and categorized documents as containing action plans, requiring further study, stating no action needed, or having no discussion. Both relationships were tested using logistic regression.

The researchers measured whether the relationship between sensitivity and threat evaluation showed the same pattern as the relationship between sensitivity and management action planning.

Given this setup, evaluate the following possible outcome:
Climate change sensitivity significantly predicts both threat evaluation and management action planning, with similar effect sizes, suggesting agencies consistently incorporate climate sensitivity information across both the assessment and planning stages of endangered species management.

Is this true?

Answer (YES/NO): NO